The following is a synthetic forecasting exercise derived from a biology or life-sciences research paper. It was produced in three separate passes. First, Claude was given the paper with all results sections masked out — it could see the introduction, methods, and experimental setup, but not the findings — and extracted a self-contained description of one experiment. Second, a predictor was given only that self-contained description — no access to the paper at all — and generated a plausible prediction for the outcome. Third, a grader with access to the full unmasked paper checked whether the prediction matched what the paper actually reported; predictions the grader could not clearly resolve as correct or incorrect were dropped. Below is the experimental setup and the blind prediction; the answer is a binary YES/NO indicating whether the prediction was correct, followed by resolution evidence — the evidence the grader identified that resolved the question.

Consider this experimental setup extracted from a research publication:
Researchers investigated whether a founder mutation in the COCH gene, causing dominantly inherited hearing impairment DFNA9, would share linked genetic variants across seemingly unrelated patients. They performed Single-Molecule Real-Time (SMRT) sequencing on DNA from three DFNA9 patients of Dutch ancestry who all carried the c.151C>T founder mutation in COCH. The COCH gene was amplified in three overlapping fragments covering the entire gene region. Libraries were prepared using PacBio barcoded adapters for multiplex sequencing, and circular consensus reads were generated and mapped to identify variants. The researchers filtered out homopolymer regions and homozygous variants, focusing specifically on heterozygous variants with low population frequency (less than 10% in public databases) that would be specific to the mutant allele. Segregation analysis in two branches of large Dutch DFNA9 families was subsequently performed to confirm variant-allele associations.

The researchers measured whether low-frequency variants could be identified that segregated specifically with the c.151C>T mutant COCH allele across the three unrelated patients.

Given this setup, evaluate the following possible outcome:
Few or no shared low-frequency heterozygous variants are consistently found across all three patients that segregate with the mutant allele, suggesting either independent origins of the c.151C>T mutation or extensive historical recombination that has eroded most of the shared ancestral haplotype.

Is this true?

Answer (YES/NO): NO